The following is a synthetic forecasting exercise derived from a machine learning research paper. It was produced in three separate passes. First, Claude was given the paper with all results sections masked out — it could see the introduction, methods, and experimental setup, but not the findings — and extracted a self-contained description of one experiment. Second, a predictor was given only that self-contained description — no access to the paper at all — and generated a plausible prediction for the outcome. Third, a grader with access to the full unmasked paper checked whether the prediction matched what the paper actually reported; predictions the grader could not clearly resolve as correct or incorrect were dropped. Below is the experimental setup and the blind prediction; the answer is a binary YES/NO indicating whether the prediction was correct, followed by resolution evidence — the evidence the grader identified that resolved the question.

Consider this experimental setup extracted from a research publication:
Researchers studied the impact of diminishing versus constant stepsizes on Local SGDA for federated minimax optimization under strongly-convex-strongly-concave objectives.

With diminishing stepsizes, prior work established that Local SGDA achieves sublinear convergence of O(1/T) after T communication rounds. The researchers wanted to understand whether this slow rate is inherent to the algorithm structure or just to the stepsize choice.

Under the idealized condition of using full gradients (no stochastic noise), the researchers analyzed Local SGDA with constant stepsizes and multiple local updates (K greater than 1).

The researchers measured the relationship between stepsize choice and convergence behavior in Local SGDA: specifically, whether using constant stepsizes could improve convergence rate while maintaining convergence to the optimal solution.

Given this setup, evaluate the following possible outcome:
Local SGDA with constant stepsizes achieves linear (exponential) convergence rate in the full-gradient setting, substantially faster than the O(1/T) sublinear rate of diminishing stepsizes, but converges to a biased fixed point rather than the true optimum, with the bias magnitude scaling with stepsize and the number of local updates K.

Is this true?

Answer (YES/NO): NO